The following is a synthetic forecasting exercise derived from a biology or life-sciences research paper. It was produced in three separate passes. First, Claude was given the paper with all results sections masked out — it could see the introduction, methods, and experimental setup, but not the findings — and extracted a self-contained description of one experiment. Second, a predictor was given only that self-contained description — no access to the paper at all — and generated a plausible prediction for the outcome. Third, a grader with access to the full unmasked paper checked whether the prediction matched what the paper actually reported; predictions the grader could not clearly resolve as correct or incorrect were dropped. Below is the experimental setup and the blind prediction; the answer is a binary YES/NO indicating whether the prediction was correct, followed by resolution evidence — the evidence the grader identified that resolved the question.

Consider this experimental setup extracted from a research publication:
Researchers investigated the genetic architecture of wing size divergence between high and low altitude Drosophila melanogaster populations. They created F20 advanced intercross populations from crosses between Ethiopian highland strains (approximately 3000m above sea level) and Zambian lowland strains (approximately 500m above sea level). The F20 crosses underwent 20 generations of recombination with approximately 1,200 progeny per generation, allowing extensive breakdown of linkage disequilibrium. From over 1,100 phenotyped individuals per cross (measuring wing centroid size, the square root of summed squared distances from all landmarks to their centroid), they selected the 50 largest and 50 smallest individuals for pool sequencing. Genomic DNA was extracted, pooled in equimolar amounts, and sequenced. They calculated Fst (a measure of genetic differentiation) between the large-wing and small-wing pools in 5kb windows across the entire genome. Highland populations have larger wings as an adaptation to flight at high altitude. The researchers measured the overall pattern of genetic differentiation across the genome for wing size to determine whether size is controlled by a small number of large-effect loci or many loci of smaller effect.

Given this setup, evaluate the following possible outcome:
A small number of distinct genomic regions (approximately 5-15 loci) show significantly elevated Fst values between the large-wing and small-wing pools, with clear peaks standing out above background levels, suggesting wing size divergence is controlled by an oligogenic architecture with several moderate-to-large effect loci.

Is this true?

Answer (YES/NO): NO